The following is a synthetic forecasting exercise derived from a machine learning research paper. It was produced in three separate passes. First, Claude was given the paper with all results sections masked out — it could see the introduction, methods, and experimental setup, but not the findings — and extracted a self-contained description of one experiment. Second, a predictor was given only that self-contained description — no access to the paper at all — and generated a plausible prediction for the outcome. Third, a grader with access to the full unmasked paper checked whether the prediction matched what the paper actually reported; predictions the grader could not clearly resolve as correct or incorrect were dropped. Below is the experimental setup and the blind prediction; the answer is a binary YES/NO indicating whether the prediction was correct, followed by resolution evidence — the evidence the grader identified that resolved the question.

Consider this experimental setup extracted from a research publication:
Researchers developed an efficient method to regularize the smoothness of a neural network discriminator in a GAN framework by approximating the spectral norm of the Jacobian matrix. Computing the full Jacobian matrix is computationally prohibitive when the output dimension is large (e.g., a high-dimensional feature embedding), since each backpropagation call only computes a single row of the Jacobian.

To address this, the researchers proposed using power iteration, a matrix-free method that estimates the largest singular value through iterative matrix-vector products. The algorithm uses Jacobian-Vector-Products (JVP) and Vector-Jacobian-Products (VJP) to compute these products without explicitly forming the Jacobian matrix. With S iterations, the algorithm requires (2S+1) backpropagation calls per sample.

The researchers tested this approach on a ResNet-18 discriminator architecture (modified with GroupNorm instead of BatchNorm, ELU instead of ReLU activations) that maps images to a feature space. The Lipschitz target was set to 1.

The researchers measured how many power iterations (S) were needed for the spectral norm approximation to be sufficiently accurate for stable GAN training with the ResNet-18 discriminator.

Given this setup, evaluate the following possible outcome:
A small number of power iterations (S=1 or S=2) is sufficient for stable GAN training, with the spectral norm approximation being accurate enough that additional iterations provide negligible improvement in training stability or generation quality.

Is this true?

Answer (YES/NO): YES